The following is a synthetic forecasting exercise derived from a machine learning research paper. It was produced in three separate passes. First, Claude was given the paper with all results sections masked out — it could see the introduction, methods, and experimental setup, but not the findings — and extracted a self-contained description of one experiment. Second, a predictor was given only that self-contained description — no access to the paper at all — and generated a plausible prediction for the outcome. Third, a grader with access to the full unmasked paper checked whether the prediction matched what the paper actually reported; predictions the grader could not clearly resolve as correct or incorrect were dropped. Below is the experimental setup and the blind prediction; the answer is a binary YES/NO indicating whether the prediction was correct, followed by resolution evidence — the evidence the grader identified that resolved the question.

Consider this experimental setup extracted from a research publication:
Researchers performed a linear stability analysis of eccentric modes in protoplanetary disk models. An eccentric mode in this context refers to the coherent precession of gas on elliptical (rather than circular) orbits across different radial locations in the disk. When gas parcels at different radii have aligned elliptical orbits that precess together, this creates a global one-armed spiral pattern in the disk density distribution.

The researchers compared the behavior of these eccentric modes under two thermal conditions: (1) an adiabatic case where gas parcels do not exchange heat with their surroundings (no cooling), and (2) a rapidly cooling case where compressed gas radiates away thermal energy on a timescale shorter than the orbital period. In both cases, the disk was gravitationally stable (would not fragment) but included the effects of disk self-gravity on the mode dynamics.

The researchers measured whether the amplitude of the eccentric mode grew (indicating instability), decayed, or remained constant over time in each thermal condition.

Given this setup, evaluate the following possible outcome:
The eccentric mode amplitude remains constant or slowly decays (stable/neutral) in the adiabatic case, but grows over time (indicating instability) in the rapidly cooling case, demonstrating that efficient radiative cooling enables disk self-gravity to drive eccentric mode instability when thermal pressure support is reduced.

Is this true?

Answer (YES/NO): YES